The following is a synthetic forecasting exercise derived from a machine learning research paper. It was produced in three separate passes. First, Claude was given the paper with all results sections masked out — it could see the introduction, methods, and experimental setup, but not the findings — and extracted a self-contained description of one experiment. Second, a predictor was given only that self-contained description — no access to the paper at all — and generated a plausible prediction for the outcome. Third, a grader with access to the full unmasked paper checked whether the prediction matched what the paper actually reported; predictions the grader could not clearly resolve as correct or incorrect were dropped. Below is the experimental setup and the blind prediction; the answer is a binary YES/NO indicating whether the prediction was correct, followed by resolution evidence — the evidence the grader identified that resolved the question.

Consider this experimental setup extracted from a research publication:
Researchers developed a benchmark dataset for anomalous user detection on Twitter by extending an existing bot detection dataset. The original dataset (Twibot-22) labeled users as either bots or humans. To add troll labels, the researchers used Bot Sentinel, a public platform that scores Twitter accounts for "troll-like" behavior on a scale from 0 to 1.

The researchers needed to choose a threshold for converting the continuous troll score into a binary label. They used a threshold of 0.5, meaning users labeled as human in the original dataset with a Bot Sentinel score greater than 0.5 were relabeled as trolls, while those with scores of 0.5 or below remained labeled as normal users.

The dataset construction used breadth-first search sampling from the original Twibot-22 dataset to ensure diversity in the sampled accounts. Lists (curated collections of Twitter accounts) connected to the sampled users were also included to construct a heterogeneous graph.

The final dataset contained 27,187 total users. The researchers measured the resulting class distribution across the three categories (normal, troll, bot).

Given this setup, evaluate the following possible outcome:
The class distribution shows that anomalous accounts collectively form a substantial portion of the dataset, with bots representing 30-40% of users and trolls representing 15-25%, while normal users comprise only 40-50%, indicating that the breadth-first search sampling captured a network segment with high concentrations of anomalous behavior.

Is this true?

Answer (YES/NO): NO